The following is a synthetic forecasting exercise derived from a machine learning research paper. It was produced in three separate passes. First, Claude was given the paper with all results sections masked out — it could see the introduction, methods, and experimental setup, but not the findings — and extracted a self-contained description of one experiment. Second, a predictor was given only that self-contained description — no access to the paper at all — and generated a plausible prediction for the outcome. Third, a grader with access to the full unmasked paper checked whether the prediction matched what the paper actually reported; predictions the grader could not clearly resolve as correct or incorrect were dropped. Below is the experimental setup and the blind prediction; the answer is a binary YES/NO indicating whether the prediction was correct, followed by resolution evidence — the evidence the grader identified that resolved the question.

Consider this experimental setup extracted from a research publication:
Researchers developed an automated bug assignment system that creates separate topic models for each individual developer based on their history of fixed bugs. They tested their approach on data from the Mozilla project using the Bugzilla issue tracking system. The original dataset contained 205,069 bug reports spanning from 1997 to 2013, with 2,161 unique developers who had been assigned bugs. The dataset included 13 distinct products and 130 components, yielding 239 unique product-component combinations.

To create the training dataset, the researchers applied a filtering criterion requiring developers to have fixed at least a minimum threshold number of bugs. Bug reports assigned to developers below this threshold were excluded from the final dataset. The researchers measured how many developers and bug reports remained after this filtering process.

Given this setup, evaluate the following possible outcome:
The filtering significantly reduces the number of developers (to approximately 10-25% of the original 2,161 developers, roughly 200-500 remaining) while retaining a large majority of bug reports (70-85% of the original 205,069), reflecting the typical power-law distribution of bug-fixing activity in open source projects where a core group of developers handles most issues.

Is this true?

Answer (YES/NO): NO